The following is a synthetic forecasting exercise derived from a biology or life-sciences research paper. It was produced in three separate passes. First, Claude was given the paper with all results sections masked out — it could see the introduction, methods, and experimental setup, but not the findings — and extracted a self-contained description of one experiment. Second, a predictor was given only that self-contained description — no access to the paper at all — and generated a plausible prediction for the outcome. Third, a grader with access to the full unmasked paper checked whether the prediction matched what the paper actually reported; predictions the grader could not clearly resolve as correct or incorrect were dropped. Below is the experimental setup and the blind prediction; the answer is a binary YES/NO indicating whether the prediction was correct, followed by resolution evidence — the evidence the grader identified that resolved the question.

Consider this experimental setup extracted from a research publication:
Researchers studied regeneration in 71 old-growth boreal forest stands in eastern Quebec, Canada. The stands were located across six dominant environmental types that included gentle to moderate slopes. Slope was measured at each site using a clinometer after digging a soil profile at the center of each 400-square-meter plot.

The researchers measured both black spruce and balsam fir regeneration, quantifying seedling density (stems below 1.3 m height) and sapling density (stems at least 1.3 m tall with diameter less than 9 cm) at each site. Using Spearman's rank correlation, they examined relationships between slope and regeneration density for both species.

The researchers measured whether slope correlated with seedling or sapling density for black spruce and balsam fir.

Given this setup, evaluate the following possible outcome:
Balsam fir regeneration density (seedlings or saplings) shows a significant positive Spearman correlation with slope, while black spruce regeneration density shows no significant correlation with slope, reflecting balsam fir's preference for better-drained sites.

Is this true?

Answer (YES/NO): NO